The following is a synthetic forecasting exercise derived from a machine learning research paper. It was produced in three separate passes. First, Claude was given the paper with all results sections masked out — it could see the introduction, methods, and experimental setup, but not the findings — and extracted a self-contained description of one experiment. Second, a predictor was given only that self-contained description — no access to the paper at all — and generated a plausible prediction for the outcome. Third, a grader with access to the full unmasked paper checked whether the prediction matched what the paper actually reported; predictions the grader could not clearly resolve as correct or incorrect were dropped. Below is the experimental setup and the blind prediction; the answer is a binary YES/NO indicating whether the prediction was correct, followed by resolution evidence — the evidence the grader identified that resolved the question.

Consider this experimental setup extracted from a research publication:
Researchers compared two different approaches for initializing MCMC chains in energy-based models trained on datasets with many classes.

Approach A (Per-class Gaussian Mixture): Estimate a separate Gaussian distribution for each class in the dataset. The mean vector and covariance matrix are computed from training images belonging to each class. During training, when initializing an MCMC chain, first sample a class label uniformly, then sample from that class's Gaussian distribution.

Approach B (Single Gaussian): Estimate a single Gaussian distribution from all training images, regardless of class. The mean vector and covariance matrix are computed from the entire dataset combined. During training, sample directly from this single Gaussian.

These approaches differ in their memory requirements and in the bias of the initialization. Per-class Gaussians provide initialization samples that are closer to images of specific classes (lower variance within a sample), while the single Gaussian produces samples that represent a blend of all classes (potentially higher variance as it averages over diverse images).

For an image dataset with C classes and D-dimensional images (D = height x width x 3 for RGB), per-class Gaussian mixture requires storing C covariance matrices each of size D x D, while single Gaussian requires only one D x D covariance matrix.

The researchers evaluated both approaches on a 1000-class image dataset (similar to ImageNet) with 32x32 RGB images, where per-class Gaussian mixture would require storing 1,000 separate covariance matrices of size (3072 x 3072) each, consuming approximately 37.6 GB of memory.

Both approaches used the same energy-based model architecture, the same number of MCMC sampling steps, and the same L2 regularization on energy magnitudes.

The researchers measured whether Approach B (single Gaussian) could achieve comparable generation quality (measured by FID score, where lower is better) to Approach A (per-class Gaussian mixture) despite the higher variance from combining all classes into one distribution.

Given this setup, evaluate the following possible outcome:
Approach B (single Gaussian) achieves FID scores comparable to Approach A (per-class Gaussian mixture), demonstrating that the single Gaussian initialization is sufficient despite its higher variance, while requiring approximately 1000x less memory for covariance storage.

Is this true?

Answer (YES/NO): YES